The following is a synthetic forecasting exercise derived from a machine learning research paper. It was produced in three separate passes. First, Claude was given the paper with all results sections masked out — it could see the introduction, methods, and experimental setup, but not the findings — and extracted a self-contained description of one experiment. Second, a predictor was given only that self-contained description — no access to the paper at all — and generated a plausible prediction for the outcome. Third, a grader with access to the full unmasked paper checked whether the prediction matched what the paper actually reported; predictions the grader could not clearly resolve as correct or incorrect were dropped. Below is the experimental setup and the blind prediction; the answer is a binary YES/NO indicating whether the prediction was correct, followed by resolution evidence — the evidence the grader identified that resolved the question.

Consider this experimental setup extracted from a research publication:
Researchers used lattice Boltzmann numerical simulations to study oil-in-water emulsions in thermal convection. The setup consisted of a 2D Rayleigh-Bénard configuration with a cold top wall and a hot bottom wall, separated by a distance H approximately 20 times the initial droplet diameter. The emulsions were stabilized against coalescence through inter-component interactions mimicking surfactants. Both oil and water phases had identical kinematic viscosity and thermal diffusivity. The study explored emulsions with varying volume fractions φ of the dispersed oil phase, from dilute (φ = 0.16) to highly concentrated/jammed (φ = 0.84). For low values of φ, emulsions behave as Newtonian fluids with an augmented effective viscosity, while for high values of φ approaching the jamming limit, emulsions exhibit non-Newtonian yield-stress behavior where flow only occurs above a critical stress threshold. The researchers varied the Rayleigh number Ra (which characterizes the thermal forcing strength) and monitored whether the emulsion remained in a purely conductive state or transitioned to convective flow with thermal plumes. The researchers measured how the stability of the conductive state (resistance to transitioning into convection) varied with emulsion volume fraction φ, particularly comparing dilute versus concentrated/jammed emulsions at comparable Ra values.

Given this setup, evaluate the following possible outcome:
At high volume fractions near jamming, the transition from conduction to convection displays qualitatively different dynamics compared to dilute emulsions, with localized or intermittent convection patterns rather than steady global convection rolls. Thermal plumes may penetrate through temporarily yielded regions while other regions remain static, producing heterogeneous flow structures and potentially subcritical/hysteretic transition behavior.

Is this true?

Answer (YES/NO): YES